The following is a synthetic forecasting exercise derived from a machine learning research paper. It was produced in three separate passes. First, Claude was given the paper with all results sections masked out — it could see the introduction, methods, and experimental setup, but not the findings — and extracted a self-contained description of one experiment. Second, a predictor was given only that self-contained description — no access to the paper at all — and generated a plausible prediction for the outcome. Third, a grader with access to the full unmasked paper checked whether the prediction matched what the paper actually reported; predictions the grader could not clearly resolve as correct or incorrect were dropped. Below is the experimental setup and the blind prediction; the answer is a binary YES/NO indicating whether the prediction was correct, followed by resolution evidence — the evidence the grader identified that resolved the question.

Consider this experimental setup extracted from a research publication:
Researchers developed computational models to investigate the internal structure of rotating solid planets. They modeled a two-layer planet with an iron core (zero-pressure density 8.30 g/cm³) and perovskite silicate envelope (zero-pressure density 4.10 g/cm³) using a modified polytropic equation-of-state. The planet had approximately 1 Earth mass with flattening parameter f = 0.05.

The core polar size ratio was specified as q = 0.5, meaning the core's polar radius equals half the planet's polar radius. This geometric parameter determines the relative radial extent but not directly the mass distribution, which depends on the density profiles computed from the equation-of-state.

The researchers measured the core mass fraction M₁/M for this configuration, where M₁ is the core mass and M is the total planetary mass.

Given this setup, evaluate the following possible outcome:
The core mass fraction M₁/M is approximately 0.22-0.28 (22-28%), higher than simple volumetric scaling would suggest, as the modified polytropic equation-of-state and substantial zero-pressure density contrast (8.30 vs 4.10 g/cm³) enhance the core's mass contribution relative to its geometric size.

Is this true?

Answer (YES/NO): YES